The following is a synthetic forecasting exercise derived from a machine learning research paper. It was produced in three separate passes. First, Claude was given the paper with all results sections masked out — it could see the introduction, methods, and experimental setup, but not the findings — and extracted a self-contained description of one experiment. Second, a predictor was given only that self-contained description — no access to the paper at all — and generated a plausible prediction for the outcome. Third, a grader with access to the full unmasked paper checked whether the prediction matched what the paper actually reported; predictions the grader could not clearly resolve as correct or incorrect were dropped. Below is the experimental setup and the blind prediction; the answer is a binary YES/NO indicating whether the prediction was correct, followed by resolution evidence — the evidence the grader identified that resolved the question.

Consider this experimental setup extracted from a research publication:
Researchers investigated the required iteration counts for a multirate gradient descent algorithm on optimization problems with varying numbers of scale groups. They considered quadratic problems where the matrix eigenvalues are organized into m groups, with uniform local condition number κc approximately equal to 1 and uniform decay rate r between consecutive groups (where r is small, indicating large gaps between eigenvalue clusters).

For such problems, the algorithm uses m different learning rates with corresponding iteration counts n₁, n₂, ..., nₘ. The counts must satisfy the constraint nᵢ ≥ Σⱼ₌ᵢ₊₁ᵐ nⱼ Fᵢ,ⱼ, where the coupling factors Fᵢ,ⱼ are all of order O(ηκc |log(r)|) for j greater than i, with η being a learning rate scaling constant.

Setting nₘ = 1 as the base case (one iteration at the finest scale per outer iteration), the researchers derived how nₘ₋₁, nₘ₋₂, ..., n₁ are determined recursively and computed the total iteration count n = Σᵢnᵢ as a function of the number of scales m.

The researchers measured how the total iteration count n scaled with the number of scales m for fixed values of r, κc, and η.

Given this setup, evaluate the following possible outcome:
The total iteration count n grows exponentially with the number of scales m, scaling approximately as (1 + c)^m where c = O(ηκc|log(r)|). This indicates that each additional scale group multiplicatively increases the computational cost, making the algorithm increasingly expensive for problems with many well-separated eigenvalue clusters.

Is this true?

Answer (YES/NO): NO